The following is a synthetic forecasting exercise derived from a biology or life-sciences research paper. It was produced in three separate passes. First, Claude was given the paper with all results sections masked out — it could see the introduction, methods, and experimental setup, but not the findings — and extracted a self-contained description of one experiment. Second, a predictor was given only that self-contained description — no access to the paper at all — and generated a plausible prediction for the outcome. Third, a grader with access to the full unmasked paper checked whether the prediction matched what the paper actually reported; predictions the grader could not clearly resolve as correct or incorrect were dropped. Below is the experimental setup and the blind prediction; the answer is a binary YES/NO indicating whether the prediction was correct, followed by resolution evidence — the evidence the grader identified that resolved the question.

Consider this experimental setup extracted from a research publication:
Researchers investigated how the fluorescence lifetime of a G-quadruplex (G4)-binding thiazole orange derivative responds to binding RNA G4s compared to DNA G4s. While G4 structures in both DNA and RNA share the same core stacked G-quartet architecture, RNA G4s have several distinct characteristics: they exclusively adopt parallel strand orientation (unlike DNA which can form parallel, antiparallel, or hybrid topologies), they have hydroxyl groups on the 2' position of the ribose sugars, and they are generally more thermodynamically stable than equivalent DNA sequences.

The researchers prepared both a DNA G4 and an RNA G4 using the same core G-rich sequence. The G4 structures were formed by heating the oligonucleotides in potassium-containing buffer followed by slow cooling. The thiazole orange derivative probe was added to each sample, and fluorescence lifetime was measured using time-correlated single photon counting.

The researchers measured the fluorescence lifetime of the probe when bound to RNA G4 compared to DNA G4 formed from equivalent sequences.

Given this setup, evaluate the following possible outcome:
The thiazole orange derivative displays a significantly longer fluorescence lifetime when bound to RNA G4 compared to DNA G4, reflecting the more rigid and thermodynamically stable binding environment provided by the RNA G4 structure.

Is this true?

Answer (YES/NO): NO